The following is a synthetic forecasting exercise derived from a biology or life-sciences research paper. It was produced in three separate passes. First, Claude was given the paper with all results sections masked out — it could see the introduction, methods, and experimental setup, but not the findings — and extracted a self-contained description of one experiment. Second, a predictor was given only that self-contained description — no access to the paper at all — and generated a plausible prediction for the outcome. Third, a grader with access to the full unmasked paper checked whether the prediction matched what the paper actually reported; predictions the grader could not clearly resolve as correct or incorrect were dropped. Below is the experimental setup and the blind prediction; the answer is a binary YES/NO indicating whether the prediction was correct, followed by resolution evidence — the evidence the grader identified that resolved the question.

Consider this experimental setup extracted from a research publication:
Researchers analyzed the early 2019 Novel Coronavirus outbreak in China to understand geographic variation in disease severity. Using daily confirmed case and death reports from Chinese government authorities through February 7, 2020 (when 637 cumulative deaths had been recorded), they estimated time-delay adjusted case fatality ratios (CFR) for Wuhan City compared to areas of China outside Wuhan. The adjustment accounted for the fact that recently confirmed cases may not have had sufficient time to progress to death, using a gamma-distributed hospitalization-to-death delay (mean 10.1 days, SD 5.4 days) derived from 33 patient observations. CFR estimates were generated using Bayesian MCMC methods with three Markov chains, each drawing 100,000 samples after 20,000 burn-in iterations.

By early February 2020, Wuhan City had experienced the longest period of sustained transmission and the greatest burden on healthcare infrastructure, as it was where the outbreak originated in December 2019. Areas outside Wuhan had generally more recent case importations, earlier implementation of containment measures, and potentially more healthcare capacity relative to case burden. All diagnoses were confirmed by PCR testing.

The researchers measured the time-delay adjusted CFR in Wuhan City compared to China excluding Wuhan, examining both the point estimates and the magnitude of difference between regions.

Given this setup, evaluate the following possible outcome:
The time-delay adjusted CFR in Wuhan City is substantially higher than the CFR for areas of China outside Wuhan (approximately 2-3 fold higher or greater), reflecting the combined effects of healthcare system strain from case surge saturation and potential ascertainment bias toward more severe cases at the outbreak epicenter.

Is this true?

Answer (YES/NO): YES